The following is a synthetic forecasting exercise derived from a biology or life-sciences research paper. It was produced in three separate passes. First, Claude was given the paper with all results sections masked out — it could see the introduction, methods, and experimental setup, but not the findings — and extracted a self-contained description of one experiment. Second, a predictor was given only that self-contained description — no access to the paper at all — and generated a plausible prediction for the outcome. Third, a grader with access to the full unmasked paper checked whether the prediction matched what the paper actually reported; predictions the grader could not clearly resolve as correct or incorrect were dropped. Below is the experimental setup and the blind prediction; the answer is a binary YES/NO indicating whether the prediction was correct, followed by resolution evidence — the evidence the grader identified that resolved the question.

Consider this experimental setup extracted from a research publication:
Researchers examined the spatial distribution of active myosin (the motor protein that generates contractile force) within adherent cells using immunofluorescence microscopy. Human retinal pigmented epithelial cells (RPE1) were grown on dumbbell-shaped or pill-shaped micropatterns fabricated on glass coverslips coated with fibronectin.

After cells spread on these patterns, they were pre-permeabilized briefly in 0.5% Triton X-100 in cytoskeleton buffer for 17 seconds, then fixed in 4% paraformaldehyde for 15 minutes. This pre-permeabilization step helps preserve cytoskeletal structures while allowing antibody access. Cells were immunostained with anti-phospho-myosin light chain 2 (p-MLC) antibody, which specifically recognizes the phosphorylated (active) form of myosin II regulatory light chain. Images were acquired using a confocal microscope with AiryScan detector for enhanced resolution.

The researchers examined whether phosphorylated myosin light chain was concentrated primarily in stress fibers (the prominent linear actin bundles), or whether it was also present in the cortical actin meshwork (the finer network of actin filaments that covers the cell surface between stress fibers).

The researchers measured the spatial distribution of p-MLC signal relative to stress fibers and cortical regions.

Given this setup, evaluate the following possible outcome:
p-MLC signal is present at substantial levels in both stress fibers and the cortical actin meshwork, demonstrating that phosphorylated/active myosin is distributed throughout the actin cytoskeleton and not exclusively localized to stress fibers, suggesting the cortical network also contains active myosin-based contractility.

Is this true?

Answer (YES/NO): YES